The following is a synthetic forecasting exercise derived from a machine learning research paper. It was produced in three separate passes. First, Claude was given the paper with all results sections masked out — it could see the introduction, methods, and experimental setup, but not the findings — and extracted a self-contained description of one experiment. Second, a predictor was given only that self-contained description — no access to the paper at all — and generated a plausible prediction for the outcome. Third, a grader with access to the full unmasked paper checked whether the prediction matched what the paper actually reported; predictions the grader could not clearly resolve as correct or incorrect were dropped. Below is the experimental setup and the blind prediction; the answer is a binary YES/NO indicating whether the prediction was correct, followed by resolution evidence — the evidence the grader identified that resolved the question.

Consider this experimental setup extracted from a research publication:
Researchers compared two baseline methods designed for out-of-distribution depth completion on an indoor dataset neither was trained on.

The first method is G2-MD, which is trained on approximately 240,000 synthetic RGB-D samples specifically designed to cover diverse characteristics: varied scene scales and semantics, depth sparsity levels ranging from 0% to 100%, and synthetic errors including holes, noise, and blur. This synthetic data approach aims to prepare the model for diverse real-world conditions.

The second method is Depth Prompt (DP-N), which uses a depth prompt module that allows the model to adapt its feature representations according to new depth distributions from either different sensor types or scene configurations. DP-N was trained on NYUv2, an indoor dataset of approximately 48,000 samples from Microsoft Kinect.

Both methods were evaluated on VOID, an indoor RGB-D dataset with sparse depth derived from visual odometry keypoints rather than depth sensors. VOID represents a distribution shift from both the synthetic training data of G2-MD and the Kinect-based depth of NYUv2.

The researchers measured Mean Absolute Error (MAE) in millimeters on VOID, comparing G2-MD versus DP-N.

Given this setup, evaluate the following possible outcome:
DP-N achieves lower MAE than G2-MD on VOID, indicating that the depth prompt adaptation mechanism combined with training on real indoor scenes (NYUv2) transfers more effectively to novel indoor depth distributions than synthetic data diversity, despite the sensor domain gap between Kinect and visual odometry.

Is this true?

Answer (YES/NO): NO